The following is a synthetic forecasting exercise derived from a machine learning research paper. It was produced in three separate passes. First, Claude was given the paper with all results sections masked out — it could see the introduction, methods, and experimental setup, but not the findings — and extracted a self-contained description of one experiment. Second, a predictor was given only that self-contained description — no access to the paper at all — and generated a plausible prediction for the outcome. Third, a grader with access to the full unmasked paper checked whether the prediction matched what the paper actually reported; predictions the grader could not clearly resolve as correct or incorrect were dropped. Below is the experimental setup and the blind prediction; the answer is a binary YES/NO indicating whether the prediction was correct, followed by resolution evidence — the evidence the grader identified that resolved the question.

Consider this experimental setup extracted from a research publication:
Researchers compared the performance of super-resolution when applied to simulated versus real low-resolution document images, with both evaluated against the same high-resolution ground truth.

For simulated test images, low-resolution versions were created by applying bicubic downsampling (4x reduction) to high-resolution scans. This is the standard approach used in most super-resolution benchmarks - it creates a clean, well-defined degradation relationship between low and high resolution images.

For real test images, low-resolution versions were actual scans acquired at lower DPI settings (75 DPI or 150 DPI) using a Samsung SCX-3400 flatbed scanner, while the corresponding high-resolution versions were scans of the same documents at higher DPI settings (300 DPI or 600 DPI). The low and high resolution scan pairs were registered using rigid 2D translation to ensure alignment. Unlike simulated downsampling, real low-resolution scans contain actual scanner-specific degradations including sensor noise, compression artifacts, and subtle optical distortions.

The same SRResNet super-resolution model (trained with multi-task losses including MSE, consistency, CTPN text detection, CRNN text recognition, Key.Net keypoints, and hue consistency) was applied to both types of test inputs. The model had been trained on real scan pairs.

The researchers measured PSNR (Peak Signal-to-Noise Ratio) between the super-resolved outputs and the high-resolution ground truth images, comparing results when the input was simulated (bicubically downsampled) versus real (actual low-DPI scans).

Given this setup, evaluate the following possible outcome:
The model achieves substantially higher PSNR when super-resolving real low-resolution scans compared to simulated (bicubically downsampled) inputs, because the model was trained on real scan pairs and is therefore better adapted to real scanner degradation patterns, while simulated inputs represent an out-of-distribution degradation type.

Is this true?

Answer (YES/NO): NO